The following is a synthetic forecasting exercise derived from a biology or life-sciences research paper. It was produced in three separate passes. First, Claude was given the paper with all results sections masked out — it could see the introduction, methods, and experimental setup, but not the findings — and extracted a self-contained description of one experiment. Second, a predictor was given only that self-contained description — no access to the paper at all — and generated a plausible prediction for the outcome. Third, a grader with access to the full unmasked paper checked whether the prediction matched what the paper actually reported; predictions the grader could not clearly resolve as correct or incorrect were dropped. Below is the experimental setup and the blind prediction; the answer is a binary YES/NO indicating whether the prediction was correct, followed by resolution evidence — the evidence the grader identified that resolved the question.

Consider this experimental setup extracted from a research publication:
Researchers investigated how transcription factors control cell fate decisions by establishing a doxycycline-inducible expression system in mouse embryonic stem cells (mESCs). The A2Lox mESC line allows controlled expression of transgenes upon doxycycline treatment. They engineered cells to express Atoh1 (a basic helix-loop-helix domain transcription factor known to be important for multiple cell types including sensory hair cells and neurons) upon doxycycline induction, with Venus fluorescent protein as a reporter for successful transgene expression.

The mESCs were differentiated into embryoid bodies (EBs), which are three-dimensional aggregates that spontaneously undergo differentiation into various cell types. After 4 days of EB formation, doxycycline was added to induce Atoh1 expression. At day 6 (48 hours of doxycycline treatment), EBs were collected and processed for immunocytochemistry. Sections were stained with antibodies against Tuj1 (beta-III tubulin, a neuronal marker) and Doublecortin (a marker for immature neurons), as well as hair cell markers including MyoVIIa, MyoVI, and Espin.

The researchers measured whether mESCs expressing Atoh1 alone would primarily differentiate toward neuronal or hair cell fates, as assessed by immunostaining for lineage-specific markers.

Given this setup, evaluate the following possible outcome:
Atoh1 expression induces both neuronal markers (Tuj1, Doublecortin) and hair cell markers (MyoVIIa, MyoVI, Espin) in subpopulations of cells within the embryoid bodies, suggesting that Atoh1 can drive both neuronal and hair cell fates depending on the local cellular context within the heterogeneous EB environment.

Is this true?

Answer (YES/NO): NO